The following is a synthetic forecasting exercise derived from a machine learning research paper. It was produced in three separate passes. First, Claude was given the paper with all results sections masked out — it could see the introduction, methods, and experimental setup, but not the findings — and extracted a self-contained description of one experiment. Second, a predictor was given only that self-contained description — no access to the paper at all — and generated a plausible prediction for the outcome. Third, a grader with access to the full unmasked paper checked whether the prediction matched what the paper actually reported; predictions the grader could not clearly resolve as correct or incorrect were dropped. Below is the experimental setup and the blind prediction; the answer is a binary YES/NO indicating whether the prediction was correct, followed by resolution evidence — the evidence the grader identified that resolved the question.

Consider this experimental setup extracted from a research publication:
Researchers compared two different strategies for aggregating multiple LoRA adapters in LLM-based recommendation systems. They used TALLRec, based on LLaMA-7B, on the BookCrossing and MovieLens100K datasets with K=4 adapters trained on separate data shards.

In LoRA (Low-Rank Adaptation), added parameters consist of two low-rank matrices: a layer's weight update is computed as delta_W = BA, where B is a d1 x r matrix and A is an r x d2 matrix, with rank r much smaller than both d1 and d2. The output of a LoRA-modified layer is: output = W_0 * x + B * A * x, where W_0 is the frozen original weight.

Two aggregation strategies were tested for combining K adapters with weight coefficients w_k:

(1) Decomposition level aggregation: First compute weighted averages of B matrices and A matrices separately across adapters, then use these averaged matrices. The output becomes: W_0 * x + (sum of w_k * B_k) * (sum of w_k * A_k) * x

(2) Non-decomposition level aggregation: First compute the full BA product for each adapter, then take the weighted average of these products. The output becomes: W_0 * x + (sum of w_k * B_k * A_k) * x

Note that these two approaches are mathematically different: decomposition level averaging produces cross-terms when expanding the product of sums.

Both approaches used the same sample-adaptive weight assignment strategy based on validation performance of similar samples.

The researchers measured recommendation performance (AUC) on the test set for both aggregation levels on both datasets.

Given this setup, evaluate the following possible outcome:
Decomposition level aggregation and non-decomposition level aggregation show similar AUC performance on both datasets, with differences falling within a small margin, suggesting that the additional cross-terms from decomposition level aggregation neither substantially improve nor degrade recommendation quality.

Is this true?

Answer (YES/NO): YES